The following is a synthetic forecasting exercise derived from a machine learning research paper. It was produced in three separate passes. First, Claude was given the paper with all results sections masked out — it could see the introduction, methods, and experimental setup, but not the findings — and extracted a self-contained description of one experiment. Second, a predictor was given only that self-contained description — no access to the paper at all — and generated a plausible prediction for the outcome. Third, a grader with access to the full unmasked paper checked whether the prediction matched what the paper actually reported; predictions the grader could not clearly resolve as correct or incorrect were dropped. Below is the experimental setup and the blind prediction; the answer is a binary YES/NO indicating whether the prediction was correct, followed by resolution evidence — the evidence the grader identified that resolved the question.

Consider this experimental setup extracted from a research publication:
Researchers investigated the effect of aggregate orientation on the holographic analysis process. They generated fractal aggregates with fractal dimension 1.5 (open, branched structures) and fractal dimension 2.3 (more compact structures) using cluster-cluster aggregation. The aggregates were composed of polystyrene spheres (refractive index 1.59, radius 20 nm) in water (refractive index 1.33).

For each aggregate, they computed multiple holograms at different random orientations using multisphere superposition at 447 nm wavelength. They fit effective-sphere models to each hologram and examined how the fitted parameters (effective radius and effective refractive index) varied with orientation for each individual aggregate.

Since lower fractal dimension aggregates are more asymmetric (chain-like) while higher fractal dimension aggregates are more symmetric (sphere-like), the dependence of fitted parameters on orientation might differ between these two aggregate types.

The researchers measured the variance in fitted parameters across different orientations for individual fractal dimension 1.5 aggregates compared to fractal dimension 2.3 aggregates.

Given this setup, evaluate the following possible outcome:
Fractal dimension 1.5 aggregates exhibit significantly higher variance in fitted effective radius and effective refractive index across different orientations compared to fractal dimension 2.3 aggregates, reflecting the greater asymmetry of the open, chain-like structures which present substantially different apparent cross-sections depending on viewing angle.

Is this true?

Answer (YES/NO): YES